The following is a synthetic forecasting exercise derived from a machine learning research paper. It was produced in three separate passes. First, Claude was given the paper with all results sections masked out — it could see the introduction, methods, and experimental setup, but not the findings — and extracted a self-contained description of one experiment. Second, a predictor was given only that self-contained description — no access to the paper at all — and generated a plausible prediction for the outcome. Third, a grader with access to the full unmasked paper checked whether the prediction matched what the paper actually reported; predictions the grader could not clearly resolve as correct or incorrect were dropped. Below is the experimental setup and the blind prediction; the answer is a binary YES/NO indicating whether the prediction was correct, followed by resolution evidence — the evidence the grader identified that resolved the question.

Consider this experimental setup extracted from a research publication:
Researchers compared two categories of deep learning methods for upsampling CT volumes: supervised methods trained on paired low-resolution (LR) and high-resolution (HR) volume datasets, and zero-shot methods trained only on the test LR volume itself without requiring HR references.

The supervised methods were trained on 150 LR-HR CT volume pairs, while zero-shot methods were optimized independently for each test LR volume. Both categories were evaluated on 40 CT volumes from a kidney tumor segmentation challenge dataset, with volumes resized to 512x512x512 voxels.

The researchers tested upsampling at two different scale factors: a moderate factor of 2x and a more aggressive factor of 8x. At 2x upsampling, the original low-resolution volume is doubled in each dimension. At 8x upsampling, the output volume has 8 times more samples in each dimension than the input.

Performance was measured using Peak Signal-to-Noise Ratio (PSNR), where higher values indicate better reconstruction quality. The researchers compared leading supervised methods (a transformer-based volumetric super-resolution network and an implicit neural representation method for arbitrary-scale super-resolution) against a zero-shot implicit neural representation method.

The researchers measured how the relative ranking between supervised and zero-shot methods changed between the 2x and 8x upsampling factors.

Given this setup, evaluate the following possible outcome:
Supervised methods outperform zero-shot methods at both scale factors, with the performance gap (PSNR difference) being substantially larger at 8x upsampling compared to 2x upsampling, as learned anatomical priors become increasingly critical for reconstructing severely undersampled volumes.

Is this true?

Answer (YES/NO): NO